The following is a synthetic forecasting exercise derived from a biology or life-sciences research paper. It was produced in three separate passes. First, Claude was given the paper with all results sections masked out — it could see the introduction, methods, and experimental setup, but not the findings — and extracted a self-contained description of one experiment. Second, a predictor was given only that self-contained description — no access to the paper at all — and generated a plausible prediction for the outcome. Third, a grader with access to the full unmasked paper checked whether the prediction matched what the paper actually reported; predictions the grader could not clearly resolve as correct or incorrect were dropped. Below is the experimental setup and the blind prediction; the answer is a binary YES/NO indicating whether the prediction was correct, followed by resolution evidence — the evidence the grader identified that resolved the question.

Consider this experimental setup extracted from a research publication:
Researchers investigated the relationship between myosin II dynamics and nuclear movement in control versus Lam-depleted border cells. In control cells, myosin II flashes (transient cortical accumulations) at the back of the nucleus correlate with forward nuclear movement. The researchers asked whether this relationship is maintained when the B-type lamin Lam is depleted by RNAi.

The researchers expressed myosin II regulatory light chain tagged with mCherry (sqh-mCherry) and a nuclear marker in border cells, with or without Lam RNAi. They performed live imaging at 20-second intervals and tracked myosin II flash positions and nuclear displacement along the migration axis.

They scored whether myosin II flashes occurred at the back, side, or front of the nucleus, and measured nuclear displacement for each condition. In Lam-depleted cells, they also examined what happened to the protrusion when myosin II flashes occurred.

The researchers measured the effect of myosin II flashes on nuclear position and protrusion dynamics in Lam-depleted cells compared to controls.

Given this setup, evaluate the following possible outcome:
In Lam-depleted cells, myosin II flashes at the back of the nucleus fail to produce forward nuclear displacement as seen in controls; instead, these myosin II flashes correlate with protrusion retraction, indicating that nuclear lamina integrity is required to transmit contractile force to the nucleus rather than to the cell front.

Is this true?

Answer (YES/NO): YES